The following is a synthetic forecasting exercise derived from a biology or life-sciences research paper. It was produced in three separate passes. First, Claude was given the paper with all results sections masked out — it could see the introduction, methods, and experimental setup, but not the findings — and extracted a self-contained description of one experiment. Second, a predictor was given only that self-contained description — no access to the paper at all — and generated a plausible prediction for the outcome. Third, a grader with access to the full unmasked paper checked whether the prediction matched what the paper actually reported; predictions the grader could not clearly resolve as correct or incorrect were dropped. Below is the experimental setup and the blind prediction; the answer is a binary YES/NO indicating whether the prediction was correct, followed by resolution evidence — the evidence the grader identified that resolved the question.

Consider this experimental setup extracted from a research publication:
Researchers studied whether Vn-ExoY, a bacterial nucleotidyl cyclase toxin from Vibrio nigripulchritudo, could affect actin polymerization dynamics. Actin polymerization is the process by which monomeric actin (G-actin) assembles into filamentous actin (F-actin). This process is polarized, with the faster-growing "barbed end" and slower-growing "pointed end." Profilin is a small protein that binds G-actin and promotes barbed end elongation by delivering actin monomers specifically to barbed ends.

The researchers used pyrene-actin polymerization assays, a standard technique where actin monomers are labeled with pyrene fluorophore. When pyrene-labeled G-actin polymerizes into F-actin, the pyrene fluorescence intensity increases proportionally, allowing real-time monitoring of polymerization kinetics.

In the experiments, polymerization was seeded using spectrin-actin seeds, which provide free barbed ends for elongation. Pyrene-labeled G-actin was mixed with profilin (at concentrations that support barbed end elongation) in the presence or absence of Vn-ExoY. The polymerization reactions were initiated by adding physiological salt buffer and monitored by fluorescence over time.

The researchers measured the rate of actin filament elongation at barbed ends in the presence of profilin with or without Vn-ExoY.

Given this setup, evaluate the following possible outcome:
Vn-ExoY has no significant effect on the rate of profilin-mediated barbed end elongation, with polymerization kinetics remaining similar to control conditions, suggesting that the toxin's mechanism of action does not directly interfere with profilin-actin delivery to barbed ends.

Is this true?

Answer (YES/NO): NO